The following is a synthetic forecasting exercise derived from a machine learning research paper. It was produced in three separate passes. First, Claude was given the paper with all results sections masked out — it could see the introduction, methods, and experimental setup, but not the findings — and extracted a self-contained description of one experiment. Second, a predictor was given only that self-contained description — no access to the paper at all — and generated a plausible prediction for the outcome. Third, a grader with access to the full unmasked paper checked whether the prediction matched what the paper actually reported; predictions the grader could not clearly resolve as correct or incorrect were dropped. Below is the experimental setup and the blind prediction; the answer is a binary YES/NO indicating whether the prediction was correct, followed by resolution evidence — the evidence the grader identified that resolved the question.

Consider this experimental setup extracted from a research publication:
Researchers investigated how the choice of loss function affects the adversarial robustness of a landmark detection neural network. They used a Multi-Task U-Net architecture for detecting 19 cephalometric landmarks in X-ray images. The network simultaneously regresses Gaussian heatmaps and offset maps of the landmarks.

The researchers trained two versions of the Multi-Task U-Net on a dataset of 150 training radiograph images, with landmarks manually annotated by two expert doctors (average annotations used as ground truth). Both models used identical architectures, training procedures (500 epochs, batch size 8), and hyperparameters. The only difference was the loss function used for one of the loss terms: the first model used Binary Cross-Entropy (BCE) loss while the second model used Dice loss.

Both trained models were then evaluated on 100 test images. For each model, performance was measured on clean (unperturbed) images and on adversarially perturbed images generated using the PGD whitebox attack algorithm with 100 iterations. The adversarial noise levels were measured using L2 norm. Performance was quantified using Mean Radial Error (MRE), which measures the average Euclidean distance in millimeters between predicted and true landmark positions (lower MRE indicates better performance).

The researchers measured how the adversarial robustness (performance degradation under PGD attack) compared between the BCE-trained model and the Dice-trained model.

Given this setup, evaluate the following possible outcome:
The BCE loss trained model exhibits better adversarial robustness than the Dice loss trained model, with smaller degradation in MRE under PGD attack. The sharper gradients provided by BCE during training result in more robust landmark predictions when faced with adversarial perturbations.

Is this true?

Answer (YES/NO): NO